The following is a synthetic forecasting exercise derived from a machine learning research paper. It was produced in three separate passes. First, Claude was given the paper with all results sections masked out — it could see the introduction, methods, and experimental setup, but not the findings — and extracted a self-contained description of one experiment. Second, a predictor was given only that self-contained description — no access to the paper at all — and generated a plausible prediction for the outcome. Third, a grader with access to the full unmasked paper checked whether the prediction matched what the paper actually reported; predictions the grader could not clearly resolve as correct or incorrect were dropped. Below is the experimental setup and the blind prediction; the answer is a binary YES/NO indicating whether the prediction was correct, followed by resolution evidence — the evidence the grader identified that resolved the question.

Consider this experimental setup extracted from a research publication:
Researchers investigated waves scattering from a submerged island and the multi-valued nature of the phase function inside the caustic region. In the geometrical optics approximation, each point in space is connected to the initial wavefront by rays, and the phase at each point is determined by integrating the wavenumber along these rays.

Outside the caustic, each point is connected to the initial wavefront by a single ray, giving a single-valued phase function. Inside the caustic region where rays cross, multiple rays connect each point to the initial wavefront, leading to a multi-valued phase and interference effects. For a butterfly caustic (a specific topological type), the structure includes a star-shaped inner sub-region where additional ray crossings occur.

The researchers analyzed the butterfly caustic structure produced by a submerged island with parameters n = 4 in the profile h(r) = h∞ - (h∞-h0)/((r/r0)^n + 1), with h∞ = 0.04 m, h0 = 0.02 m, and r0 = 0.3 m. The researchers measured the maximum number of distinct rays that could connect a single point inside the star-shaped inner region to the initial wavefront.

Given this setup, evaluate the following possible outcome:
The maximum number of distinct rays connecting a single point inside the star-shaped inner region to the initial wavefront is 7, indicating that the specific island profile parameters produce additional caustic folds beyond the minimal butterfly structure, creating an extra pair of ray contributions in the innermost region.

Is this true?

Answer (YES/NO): NO